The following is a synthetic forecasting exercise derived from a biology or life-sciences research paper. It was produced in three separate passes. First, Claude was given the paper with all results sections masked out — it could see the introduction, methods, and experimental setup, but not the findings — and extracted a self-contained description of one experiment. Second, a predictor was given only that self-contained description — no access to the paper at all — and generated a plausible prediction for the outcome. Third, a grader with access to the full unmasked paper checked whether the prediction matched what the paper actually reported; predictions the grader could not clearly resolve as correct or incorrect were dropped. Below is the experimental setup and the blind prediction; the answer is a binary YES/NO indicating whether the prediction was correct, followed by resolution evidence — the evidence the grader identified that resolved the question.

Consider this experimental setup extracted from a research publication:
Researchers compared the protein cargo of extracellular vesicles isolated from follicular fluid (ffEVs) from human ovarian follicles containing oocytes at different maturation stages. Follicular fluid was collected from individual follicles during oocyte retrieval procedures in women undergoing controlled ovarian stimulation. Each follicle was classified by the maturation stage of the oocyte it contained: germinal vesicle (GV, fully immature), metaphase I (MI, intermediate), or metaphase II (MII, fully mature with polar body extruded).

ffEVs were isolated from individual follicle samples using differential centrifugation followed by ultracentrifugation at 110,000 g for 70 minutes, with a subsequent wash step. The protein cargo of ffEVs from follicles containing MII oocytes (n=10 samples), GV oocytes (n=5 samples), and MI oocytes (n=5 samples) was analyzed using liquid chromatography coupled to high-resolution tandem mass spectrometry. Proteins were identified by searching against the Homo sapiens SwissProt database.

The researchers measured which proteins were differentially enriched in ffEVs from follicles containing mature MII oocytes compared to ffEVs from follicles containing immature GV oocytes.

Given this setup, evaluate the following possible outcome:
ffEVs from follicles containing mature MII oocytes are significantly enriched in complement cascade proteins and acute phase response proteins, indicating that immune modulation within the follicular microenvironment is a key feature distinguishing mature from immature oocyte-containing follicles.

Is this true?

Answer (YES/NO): NO